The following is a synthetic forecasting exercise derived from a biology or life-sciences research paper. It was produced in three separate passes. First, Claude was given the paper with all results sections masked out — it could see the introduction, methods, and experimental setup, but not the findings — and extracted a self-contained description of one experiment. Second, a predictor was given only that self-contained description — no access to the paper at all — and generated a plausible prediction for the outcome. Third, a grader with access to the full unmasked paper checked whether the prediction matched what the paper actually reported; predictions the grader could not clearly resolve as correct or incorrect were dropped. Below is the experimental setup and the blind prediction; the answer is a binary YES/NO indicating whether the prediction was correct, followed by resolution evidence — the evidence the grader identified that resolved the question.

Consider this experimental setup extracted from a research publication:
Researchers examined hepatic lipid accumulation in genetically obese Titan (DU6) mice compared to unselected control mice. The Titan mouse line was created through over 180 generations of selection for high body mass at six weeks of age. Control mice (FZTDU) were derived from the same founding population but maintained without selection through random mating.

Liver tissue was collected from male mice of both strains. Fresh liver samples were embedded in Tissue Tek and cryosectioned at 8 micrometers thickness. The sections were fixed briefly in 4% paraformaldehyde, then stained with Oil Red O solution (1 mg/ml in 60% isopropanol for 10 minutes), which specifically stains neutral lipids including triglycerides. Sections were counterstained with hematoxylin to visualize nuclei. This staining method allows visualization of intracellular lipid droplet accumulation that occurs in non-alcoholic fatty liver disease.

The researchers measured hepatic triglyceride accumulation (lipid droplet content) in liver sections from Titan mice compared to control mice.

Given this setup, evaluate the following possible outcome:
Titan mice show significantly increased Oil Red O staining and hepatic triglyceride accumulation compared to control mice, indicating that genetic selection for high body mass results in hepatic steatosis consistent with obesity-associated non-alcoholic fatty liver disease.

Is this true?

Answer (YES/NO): NO